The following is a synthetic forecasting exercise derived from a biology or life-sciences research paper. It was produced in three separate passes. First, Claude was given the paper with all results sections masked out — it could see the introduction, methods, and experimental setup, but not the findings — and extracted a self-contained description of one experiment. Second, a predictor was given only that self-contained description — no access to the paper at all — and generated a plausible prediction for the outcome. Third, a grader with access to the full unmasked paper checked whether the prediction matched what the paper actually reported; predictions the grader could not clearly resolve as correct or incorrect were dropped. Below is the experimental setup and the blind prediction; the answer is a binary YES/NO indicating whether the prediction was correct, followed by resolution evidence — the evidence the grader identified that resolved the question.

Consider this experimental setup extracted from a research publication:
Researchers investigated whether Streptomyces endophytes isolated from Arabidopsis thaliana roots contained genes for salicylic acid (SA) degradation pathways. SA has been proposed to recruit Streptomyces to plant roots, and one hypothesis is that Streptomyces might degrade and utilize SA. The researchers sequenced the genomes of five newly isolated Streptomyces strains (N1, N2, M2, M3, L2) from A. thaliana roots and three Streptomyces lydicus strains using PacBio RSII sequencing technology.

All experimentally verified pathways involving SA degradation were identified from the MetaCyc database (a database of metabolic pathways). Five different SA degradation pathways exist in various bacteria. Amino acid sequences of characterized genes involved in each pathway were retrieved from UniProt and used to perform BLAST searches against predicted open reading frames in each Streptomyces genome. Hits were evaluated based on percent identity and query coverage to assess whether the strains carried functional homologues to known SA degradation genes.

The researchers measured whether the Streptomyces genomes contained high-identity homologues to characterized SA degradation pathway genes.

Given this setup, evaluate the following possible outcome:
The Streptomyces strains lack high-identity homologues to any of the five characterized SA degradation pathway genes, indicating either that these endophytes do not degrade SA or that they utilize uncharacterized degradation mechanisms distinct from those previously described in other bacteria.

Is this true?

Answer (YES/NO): YES